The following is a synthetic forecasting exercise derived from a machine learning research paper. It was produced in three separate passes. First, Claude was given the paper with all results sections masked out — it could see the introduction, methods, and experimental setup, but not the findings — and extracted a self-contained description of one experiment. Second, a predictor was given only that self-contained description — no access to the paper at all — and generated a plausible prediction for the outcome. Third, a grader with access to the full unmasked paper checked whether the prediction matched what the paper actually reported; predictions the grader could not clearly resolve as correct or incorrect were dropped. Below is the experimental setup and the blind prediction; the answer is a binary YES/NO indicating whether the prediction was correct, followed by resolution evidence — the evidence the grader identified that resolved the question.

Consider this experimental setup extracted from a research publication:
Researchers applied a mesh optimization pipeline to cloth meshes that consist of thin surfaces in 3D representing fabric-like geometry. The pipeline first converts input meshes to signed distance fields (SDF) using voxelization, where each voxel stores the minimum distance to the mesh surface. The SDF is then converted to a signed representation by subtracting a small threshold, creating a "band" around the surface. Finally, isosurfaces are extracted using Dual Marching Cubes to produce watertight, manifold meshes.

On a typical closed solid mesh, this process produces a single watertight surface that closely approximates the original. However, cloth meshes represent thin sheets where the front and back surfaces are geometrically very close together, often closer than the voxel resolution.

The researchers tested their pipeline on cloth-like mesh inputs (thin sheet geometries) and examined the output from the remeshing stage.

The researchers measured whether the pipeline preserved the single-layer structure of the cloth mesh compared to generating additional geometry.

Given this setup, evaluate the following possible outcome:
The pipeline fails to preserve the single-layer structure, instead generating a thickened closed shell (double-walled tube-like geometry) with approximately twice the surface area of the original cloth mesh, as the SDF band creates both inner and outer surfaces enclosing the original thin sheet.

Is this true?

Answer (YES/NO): NO